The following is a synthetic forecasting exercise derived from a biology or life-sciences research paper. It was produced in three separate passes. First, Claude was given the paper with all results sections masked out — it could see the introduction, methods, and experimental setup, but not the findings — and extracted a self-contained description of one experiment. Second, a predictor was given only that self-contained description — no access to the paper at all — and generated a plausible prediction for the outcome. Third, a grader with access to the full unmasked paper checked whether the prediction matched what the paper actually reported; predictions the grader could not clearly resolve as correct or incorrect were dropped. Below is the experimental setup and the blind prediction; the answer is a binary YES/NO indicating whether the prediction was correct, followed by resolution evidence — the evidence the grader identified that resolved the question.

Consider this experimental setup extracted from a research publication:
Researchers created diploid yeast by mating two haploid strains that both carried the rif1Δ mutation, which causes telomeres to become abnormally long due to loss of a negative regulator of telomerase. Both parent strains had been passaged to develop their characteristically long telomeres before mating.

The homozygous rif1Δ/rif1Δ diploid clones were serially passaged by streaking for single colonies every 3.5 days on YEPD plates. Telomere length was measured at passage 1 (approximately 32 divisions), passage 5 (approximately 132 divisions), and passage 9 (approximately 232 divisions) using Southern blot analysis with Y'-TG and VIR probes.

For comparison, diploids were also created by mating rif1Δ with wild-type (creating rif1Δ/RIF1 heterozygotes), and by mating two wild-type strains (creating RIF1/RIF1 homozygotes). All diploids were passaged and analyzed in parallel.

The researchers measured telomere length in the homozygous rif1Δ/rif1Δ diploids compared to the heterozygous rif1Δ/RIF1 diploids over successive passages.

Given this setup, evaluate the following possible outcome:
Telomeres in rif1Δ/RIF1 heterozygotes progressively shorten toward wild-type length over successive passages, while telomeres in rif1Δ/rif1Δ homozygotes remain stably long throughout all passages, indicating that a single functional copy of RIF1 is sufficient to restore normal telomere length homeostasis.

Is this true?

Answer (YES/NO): NO